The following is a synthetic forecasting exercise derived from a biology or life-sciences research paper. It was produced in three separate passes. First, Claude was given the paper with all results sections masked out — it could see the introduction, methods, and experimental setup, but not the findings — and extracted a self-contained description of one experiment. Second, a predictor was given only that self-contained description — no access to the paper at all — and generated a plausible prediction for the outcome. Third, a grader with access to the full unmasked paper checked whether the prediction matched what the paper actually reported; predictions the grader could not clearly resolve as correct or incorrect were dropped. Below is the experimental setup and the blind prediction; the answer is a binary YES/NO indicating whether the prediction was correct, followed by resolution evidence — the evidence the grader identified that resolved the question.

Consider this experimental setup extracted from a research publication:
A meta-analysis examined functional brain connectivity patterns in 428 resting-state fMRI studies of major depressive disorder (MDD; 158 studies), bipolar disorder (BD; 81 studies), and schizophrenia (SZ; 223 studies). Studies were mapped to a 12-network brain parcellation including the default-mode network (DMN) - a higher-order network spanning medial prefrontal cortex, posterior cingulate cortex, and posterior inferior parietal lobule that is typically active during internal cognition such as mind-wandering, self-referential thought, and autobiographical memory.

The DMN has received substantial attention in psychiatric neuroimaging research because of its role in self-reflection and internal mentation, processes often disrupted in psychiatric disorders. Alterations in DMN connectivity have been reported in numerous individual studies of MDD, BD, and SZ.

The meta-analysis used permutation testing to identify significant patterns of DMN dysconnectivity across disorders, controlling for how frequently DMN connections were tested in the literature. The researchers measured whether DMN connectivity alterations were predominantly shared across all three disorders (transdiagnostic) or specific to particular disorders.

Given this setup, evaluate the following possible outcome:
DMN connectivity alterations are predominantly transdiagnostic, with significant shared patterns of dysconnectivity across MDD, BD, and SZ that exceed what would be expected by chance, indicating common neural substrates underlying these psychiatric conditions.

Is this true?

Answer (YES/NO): YES